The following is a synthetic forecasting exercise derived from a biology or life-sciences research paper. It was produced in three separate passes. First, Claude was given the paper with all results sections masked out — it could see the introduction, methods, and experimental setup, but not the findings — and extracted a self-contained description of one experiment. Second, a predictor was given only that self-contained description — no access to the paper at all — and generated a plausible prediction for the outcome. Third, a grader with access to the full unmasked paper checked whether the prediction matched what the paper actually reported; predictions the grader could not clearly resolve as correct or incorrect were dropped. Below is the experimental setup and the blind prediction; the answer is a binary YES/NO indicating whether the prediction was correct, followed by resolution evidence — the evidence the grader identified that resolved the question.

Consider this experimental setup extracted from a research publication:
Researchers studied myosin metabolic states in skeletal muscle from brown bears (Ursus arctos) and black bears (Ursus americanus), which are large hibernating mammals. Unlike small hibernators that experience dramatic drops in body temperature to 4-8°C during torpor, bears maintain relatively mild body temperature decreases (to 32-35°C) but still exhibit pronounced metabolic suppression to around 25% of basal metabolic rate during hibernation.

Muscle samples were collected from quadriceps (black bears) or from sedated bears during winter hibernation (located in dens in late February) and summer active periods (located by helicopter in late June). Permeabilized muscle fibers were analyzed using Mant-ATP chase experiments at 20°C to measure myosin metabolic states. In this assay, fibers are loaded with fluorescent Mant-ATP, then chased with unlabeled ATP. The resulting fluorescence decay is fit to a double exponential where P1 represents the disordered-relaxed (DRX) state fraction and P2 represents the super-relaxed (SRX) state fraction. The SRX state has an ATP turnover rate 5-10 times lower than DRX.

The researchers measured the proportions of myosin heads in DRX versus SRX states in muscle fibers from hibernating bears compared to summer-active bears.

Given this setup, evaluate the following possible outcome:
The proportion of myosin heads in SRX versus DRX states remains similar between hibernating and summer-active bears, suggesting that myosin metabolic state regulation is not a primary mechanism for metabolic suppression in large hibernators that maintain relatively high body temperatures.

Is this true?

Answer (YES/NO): YES